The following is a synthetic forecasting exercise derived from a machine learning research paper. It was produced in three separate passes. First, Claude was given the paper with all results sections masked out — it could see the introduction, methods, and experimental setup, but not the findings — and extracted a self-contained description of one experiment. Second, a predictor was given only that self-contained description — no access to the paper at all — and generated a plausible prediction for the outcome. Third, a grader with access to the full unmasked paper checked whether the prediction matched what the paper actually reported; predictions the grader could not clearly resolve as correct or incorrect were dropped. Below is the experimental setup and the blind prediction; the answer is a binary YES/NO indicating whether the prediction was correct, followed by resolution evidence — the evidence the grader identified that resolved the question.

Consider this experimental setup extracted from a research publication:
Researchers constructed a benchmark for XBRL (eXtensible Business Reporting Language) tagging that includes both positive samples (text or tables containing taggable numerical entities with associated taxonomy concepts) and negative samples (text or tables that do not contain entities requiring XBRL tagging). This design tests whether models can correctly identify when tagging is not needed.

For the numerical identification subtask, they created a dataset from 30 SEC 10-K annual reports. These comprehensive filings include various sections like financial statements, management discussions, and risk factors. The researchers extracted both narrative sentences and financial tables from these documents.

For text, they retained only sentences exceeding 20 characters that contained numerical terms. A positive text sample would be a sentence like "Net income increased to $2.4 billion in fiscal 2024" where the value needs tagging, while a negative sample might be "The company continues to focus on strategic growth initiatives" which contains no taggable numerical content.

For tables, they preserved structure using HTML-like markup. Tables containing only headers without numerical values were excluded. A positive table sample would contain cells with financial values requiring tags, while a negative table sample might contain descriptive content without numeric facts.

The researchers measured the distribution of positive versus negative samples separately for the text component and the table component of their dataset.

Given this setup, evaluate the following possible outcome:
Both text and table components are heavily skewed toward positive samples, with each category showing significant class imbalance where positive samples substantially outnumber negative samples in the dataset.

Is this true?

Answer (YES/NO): NO